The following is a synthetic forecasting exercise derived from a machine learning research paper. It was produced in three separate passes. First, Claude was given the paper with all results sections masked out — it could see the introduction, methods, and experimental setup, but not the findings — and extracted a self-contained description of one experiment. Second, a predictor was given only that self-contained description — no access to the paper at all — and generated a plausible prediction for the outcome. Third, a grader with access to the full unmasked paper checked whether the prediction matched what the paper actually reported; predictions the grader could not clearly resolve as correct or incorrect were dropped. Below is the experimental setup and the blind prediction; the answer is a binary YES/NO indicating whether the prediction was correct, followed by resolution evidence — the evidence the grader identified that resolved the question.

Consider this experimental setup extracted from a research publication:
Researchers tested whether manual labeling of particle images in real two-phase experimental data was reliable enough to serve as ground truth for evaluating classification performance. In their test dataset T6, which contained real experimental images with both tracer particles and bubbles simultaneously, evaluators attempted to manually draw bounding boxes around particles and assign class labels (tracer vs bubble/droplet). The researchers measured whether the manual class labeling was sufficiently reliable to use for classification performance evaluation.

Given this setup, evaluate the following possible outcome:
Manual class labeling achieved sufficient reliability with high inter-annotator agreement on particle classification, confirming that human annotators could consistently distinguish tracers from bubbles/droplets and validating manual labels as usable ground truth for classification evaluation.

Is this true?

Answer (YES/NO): NO